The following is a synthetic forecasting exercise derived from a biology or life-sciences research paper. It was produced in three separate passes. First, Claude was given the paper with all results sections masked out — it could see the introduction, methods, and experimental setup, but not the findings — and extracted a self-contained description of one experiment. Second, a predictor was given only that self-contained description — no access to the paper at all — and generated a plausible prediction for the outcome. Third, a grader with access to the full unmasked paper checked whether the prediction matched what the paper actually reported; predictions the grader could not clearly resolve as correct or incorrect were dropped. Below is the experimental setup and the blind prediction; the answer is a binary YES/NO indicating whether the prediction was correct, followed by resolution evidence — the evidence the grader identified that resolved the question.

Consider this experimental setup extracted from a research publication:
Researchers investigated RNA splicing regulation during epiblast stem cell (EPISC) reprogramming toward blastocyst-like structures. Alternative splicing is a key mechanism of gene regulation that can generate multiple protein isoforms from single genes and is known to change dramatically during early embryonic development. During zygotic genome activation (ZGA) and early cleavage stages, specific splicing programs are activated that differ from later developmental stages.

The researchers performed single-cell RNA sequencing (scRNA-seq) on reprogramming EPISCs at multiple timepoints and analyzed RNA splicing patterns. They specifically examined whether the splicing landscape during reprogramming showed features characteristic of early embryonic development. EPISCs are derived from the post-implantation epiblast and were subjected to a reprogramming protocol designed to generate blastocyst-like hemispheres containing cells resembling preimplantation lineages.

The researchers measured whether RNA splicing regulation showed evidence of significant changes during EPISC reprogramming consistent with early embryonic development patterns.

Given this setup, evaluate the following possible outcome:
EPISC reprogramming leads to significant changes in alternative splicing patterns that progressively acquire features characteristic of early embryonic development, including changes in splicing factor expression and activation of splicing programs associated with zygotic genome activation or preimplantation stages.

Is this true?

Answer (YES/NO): YES